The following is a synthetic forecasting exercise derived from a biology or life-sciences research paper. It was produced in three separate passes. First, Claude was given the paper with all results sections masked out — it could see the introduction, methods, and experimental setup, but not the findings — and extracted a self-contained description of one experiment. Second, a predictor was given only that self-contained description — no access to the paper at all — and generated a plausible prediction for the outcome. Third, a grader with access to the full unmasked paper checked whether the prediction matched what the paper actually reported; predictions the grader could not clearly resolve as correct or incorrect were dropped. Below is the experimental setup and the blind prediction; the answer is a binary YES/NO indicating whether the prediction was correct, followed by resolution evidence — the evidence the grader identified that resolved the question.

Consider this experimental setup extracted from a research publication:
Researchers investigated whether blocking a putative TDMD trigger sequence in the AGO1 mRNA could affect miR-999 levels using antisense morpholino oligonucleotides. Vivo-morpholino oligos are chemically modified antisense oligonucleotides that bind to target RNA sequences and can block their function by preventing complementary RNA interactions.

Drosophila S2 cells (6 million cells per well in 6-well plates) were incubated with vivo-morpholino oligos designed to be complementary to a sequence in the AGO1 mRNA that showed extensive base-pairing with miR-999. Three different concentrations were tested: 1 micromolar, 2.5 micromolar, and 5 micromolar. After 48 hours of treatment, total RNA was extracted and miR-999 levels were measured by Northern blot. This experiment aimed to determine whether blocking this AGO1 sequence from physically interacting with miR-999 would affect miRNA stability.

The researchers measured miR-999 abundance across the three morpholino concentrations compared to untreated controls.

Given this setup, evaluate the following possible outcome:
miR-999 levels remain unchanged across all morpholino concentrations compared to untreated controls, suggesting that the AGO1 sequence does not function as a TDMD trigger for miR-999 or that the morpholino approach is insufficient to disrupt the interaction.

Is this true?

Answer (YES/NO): NO